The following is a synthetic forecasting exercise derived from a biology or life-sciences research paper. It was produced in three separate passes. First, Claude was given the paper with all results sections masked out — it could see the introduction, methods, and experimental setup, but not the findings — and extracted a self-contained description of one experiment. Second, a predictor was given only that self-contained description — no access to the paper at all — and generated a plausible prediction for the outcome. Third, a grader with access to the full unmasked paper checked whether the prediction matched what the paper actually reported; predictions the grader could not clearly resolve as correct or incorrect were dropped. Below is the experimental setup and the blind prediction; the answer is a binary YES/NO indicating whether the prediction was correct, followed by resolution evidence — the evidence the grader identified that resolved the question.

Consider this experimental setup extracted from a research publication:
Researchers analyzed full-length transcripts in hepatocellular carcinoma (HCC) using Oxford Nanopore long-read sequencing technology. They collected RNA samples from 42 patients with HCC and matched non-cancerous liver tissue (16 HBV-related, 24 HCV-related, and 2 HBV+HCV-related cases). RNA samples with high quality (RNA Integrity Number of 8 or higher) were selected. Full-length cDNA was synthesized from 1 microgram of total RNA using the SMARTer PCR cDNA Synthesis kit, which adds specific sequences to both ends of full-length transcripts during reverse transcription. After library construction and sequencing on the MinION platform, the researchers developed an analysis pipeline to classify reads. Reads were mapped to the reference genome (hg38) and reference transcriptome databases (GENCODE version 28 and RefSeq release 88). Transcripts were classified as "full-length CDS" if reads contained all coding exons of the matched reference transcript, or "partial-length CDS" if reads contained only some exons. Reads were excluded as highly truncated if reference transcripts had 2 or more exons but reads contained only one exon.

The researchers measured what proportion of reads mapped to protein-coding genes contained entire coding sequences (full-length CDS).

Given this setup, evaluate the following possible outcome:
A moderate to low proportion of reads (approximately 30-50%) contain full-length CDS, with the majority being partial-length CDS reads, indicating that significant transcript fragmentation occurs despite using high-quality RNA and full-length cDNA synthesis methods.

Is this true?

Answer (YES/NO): NO